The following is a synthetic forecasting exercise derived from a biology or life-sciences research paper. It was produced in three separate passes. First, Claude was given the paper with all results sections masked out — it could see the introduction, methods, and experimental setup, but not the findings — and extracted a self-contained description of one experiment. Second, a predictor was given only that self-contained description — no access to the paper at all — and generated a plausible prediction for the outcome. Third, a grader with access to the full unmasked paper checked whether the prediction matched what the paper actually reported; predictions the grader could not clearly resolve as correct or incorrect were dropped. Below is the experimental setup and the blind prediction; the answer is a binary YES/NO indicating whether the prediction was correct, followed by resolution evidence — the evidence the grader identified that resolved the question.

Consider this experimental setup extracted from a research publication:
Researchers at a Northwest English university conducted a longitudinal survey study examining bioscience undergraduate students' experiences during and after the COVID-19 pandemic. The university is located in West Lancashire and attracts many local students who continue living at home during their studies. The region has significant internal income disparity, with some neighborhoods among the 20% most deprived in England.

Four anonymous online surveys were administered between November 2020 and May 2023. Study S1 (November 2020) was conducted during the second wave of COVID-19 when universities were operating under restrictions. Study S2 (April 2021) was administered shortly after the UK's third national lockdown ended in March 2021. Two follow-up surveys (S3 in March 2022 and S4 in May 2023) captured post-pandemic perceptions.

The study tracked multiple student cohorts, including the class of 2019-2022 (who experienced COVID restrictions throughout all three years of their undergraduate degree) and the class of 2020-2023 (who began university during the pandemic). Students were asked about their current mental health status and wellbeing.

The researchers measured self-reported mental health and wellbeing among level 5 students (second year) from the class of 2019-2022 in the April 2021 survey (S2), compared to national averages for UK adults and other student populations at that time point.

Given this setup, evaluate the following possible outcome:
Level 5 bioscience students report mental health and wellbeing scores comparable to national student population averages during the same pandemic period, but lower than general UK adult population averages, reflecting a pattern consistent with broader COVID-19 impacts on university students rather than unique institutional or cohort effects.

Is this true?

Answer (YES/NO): NO